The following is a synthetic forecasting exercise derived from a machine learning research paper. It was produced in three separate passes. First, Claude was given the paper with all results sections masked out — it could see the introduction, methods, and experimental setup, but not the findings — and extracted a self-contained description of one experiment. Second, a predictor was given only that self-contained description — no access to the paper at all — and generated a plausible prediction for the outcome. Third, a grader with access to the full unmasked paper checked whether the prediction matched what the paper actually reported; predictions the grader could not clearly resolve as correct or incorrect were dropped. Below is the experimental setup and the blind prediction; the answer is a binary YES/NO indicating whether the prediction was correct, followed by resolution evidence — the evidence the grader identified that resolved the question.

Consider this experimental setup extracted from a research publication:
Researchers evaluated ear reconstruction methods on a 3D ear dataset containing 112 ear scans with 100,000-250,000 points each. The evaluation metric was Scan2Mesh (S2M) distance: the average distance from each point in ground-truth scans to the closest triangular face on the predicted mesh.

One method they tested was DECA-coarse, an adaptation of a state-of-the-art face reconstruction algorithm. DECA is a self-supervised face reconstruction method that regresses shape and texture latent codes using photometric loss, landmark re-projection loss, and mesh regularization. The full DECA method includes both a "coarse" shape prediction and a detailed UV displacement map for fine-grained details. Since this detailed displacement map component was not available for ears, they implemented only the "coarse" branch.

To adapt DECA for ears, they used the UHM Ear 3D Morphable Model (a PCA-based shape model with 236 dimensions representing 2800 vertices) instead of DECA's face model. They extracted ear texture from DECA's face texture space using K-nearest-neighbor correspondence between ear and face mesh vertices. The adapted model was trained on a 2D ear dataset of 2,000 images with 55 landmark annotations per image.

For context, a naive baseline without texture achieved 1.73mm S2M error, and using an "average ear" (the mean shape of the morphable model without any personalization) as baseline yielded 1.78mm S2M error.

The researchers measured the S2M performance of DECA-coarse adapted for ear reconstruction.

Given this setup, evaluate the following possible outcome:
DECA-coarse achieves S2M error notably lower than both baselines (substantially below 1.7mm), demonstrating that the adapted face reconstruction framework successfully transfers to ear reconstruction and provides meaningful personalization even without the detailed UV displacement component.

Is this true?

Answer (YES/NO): YES